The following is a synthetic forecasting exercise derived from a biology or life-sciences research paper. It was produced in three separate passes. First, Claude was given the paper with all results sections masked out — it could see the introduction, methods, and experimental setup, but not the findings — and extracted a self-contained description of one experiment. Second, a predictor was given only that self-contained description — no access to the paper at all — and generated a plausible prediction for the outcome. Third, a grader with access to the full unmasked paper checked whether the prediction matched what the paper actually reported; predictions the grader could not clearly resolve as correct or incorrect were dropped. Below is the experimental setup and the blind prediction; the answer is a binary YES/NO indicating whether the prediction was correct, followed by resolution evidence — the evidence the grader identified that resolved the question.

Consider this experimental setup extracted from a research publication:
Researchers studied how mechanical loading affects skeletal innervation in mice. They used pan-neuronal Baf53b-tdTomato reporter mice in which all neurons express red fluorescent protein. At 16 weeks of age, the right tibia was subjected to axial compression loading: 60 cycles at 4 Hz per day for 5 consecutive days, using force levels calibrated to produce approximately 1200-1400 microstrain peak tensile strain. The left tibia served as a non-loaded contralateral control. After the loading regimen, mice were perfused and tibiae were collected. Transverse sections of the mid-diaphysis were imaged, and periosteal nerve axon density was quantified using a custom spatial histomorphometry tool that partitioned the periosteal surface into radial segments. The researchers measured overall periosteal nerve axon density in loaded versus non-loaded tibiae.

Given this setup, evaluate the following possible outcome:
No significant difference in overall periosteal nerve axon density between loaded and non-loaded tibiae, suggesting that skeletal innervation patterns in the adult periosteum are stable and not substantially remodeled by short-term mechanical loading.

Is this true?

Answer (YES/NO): YES